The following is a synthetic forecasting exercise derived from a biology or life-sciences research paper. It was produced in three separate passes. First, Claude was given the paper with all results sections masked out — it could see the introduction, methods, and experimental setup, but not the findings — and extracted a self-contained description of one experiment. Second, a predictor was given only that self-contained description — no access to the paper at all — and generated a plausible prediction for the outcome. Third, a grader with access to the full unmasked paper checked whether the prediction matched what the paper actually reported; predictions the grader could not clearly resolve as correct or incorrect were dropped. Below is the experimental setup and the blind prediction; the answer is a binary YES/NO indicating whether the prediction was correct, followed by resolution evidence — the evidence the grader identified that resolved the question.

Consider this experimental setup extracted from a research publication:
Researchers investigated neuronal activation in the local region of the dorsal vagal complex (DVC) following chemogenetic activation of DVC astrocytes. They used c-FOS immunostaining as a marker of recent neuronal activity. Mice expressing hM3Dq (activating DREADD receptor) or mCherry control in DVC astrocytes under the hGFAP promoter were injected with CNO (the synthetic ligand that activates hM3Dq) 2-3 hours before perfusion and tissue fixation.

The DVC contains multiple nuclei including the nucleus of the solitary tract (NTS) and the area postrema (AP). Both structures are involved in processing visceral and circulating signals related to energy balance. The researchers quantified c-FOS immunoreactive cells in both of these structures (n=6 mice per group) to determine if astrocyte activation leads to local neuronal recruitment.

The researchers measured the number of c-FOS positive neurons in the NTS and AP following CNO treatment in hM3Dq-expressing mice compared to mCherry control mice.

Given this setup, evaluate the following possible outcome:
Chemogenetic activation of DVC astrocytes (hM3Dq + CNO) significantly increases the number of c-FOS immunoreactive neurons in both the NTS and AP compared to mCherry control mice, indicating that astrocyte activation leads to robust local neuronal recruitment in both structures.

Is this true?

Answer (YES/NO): YES